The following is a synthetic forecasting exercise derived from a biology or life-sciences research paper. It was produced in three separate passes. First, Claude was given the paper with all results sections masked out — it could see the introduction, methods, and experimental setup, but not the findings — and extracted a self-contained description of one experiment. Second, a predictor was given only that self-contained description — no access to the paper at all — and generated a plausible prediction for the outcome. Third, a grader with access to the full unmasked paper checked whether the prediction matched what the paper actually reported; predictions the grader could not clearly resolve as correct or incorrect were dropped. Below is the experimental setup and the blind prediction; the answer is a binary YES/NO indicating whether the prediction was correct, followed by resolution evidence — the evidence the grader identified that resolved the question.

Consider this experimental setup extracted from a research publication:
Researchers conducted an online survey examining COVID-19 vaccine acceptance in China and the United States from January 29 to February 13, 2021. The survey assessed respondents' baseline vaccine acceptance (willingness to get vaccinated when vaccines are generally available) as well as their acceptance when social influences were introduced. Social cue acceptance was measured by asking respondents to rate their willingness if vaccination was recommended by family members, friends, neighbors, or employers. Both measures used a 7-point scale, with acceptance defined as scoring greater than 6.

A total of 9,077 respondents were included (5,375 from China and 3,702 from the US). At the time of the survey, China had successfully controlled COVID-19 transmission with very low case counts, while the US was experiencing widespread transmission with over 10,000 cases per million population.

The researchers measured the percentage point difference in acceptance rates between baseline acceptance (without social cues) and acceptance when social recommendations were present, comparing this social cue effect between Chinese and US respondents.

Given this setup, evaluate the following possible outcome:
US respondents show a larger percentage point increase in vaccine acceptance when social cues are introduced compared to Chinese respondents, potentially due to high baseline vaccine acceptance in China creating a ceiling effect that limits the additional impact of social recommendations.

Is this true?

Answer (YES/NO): NO